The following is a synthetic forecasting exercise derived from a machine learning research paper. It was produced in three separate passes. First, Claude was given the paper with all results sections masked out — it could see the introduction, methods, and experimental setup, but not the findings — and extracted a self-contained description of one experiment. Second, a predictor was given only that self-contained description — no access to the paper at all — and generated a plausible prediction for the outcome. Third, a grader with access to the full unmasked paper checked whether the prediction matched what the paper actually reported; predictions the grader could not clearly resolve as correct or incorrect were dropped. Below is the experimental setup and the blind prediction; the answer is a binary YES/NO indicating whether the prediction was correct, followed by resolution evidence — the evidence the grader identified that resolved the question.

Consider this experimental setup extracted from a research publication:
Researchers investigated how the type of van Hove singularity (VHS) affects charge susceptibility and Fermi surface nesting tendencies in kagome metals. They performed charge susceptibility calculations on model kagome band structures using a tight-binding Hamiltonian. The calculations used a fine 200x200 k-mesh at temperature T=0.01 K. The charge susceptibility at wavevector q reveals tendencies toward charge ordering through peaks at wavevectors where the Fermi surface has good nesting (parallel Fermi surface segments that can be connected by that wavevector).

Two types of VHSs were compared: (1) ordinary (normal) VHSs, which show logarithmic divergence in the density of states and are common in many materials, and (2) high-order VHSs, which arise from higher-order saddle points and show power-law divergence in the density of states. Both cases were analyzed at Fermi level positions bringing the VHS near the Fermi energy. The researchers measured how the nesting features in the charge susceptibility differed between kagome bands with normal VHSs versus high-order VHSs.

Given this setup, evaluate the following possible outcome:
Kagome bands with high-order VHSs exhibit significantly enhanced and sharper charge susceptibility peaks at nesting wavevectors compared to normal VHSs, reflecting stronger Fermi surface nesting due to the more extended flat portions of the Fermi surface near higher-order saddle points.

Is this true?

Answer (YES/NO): NO